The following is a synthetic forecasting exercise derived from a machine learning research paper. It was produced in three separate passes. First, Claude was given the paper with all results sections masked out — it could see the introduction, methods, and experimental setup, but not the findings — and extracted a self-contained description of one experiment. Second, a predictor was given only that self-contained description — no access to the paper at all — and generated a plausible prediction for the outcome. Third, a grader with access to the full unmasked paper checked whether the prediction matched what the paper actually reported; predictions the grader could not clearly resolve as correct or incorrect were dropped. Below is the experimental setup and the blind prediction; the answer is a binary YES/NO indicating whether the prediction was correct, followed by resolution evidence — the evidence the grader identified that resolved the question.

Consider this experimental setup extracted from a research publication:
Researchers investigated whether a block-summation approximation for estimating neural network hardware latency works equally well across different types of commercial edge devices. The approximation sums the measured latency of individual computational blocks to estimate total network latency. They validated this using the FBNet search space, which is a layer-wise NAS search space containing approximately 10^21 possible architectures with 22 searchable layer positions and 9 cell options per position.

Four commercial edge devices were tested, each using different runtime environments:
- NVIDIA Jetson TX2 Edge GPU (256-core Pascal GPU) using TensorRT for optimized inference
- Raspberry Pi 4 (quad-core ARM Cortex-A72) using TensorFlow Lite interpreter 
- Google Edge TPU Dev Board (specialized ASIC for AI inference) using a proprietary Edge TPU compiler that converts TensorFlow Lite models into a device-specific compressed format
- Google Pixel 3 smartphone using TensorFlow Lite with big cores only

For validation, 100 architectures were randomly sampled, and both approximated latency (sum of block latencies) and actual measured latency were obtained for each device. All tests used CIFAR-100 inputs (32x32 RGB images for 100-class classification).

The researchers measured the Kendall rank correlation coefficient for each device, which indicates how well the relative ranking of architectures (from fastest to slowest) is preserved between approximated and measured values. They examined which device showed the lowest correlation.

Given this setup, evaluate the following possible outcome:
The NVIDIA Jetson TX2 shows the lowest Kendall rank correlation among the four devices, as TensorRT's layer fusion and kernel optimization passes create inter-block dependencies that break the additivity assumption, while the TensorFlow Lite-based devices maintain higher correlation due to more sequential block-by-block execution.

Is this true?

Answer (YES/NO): NO